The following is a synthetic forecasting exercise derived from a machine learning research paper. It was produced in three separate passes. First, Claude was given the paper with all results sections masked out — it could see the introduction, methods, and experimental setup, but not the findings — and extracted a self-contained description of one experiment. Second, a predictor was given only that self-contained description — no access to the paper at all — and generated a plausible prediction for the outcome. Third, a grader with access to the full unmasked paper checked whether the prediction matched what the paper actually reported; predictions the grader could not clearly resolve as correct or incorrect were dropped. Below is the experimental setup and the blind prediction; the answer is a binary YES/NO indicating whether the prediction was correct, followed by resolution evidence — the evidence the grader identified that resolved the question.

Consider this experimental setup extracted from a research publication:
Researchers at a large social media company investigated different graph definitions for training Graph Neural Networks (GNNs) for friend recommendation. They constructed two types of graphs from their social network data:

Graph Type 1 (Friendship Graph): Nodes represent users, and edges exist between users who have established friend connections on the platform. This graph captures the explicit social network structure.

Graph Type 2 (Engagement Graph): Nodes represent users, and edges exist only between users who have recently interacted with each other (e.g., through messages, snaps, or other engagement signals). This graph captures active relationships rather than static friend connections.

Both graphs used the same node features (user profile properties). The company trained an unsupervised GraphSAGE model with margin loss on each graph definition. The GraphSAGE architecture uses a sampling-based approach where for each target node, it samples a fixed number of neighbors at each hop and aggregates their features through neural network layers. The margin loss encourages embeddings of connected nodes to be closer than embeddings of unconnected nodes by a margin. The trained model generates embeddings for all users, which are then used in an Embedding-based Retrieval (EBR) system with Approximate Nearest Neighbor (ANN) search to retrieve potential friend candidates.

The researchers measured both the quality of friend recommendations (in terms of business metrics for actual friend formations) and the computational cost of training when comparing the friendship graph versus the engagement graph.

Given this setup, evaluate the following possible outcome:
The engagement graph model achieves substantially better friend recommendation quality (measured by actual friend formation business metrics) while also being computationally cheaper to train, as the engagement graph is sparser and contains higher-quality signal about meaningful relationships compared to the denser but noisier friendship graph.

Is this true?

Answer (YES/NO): YES